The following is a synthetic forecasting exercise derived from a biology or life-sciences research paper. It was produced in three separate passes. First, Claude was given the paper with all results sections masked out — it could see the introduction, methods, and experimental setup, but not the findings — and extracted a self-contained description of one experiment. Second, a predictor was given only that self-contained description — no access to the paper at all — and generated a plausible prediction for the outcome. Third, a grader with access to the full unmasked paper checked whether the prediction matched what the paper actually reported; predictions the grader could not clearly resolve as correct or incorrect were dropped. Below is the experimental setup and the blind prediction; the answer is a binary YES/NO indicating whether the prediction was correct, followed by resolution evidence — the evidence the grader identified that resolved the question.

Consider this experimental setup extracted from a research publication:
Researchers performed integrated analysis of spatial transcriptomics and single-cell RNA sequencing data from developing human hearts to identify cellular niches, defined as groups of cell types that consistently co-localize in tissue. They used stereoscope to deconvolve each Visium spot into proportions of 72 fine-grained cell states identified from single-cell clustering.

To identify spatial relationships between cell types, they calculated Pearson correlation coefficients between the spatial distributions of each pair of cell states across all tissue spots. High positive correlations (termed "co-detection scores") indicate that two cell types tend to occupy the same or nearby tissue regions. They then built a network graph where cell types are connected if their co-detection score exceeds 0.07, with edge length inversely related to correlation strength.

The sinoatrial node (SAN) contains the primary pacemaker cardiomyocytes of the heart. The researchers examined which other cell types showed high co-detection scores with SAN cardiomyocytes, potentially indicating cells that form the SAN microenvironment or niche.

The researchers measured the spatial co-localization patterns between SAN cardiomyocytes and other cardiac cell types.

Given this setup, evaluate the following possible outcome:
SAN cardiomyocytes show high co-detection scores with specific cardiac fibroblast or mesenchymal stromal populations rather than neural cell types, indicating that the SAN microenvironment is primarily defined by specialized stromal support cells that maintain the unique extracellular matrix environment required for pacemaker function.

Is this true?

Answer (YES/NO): YES